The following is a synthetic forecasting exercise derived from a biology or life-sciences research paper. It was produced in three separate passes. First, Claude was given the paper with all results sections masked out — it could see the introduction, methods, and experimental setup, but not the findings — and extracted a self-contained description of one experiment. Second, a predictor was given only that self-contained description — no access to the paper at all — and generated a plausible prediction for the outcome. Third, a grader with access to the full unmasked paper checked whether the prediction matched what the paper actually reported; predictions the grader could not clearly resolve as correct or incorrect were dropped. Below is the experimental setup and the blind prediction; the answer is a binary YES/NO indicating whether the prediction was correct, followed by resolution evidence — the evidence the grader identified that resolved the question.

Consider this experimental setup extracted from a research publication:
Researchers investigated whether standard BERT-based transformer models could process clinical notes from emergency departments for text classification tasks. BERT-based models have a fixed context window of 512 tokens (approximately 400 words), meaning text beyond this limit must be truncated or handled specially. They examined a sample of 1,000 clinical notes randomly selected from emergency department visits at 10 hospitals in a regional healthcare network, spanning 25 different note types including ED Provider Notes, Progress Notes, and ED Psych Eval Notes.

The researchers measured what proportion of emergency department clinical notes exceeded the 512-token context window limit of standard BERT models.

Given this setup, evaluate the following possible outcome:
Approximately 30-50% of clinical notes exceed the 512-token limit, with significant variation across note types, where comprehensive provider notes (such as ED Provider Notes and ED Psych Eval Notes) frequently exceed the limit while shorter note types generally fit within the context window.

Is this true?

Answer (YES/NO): NO